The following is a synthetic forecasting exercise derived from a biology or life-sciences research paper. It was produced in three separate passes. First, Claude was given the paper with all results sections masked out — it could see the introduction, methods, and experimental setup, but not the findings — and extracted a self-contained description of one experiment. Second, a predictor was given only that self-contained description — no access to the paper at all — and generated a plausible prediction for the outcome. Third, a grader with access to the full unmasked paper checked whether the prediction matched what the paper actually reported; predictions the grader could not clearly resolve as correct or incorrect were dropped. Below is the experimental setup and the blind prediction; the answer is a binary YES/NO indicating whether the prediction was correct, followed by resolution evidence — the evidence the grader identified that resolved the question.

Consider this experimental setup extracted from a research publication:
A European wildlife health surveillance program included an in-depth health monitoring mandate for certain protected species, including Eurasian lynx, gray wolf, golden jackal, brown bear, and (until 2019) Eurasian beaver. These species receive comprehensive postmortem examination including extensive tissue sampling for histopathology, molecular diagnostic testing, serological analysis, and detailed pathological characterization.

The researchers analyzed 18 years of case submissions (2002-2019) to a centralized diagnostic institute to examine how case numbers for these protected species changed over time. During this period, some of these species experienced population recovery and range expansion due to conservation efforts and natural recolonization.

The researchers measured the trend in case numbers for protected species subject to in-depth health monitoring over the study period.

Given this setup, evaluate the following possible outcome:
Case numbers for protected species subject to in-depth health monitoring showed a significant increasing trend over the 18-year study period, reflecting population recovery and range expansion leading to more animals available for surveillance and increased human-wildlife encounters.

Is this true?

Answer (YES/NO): YES